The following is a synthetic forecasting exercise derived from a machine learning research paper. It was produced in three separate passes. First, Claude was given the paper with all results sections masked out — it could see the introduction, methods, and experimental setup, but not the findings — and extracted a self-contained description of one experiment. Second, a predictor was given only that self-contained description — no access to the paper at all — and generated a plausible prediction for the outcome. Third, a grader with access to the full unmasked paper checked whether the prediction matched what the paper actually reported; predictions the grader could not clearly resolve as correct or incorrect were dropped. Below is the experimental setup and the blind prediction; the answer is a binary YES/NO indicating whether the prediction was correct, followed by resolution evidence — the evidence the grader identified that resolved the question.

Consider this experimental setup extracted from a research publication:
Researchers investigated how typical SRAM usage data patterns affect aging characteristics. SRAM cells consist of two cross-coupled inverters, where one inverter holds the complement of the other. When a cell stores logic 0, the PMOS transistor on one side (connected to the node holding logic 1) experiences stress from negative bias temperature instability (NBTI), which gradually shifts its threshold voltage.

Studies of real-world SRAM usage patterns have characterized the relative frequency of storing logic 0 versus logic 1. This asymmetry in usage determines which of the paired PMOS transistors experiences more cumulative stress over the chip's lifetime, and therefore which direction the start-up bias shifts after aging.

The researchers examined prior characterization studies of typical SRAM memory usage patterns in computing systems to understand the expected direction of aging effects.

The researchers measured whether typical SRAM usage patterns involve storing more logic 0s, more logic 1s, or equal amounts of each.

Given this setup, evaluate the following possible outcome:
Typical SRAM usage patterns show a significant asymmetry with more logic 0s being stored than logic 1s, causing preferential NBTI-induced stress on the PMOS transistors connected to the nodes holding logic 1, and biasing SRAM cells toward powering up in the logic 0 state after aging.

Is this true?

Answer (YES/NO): NO